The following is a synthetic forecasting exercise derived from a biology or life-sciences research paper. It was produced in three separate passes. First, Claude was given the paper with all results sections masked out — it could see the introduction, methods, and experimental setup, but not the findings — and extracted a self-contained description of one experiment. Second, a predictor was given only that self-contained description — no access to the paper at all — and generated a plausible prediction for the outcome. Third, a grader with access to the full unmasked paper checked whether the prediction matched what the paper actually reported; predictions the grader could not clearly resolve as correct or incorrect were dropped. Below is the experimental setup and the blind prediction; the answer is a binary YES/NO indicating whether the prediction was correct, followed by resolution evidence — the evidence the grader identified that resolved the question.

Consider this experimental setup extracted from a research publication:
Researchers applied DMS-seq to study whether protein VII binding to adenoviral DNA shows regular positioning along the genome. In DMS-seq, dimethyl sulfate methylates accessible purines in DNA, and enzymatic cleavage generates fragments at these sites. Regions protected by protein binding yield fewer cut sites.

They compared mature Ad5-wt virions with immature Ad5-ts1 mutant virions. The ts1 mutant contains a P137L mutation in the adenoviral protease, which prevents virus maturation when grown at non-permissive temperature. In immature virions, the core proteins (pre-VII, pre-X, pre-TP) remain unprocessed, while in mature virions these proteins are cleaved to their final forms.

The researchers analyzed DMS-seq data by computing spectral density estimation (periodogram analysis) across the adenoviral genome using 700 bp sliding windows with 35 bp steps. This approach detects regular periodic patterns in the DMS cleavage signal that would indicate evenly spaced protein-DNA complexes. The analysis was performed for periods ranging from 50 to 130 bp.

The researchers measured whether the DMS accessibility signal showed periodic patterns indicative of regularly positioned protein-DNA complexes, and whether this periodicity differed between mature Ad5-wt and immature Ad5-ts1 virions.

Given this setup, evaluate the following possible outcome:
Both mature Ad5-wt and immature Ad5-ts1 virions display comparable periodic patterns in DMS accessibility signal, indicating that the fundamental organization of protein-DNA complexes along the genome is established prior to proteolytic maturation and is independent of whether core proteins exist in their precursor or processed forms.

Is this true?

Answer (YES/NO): NO